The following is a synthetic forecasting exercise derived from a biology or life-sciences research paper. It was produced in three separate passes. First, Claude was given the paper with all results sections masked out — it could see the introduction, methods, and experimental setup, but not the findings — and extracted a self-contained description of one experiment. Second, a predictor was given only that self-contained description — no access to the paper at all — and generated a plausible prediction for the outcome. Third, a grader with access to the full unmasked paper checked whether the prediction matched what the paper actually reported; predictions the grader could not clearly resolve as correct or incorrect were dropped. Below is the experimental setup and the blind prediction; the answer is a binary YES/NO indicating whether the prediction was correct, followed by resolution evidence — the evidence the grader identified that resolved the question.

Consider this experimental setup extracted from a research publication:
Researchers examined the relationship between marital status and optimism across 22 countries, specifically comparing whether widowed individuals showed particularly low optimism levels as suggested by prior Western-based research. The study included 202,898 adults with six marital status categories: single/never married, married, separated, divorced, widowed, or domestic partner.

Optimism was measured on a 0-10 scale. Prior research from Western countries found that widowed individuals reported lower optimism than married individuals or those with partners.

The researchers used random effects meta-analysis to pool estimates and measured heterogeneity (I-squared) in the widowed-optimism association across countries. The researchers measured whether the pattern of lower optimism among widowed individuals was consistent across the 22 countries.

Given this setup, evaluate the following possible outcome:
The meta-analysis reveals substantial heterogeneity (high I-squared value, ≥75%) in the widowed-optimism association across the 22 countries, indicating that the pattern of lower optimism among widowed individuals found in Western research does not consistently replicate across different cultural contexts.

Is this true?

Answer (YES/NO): YES